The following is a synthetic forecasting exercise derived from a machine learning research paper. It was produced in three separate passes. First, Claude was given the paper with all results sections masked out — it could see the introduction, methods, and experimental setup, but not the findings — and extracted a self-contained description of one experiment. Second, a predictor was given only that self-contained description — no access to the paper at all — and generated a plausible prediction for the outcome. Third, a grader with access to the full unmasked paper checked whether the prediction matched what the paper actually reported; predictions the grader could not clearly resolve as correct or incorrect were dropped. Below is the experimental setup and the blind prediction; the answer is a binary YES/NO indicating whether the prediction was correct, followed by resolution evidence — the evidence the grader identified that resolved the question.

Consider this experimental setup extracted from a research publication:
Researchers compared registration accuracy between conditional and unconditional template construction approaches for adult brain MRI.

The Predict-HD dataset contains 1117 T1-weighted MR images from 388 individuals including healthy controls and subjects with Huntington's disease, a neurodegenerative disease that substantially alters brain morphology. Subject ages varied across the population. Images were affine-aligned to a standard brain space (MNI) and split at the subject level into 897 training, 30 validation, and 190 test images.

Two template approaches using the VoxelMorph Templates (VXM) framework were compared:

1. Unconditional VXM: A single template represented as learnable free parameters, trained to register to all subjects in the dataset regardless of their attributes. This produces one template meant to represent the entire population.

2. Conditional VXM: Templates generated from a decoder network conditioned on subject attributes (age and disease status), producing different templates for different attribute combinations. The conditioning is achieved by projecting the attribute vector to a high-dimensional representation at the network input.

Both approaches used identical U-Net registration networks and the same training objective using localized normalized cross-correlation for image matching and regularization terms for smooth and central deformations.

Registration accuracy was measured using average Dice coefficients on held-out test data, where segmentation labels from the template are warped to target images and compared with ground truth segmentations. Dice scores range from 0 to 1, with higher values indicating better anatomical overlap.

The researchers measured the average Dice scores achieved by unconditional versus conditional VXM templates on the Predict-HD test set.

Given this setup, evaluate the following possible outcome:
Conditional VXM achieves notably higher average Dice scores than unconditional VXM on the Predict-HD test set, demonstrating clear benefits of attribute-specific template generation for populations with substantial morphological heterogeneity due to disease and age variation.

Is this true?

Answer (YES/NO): NO